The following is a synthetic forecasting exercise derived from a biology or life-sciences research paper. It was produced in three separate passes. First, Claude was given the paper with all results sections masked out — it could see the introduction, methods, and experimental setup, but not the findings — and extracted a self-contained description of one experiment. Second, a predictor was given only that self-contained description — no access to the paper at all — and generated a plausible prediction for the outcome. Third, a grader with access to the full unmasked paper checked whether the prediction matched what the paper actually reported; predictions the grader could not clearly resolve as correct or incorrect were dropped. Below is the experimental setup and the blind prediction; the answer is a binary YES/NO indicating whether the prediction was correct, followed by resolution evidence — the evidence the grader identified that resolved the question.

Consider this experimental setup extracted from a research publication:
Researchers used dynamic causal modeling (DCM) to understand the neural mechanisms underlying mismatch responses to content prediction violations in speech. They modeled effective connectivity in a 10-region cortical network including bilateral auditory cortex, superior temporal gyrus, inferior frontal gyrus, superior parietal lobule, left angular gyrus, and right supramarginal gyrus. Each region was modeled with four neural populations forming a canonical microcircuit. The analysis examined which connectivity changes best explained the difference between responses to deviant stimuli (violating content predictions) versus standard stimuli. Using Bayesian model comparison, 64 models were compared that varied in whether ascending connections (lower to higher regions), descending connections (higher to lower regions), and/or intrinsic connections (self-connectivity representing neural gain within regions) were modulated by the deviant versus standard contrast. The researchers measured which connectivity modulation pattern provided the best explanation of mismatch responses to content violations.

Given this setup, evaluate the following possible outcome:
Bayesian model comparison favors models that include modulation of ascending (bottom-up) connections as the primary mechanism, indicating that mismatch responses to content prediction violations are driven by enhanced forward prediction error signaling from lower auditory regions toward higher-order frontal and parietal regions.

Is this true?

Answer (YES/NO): NO